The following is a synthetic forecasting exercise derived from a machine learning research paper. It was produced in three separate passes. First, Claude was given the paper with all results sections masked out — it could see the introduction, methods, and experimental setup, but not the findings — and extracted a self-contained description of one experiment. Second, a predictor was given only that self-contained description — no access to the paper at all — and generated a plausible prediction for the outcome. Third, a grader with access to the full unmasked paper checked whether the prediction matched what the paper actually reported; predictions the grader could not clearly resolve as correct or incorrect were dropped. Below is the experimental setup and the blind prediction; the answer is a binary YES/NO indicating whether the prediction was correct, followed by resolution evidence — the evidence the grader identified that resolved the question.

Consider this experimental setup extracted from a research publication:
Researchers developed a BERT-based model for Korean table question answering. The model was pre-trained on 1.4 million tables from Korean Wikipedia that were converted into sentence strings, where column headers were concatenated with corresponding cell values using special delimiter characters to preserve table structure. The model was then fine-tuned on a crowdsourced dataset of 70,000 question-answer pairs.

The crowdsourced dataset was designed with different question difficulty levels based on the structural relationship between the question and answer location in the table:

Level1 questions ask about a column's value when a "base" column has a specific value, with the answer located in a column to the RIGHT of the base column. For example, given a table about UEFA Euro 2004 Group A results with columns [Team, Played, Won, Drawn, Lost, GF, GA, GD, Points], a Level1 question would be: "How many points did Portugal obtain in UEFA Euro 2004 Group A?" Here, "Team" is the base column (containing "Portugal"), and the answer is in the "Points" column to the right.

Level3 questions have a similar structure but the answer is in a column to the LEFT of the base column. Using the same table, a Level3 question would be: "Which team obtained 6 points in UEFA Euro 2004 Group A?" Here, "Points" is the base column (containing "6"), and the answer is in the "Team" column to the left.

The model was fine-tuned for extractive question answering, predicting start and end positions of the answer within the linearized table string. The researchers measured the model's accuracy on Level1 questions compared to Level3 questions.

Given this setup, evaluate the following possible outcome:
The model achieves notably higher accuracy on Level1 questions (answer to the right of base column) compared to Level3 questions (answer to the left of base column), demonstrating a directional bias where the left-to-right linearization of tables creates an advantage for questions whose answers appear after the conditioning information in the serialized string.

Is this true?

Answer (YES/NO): YES